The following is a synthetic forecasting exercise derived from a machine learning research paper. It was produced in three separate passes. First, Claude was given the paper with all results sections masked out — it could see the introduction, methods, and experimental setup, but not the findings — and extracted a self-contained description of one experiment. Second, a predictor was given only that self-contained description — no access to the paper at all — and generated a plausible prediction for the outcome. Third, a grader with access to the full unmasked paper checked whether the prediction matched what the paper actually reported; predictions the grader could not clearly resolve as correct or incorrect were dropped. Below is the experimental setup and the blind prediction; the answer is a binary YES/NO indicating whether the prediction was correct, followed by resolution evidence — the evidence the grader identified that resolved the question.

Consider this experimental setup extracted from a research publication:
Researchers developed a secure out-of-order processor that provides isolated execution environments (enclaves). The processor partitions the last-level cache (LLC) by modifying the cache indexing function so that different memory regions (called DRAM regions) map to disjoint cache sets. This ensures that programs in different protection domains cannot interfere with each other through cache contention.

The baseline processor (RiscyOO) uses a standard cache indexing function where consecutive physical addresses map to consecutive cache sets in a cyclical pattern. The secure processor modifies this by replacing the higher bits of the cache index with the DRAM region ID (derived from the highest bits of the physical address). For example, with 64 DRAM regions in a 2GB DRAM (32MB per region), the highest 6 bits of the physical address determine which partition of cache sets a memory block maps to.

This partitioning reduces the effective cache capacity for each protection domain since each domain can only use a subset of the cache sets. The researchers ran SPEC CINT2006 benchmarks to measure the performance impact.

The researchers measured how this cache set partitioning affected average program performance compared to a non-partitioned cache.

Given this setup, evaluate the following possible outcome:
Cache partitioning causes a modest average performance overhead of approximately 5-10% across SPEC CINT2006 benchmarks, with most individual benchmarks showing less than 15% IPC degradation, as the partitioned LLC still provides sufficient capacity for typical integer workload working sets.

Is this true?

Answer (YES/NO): YES